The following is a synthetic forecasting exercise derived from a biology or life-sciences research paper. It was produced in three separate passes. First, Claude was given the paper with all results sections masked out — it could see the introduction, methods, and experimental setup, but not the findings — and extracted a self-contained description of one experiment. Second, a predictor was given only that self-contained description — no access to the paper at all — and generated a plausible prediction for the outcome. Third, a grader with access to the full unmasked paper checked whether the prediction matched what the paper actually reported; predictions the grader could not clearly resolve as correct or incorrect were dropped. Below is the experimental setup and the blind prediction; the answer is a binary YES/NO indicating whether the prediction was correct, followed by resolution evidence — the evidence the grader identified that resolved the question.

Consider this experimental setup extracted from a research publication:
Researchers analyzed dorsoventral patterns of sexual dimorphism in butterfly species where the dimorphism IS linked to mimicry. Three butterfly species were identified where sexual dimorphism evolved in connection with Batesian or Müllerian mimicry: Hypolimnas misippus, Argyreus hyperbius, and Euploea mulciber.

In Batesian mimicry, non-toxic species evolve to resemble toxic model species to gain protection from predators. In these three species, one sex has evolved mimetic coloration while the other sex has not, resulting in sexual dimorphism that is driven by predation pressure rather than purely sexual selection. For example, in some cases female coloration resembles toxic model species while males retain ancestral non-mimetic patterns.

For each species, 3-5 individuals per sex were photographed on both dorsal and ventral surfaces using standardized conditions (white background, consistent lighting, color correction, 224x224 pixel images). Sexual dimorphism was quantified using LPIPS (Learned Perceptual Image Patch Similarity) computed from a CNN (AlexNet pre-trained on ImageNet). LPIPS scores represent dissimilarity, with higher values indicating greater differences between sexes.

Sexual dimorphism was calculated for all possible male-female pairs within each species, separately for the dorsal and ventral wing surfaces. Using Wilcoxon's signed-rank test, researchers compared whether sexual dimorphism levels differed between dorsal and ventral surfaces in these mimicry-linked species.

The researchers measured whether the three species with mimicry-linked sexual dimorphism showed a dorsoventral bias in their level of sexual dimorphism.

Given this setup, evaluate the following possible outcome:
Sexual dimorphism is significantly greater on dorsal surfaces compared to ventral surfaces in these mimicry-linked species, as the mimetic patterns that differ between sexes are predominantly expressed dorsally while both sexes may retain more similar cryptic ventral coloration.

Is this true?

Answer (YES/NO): YES